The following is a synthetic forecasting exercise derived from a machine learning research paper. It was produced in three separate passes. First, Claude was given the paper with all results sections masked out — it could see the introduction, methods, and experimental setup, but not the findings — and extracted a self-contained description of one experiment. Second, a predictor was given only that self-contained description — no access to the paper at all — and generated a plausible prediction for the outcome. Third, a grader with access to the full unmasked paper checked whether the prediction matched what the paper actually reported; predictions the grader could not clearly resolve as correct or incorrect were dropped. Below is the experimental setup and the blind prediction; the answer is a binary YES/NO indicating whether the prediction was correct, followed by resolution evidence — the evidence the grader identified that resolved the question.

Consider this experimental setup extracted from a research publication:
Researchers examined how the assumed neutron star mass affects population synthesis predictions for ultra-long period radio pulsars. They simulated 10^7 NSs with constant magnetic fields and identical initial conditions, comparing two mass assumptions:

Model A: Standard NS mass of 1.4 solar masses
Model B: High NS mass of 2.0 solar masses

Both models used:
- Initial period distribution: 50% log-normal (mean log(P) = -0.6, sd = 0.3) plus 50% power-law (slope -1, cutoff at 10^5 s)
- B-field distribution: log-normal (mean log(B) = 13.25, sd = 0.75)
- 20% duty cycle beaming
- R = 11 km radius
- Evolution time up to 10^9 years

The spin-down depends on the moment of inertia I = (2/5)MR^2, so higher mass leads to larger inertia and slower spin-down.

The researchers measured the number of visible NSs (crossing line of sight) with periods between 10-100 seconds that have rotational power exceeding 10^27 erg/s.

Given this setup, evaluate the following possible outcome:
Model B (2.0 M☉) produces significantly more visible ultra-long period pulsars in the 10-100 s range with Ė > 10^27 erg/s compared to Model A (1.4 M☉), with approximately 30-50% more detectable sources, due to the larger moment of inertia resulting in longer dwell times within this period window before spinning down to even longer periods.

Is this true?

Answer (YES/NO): NO